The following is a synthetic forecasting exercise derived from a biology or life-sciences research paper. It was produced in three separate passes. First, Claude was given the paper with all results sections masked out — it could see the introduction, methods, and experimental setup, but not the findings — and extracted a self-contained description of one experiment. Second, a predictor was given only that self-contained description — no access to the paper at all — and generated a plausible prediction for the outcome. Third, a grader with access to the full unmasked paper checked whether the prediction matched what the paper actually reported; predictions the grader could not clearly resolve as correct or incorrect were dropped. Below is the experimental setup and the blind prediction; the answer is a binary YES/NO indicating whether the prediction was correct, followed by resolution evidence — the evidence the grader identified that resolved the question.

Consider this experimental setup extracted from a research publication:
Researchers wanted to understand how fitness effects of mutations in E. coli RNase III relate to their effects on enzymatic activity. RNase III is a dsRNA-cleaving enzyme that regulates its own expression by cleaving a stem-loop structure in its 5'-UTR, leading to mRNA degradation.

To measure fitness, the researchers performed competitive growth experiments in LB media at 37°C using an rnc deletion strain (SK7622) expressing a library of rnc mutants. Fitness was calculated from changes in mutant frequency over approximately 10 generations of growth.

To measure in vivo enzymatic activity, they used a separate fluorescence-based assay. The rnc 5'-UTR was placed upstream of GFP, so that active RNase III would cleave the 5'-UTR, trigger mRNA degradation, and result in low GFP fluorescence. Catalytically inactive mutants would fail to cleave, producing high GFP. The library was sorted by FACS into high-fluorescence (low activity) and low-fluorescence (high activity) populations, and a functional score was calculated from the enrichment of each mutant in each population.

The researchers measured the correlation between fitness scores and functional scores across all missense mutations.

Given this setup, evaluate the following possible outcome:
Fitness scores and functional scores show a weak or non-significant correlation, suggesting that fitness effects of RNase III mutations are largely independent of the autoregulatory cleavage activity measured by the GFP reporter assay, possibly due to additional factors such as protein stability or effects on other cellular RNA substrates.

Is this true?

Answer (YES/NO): NO